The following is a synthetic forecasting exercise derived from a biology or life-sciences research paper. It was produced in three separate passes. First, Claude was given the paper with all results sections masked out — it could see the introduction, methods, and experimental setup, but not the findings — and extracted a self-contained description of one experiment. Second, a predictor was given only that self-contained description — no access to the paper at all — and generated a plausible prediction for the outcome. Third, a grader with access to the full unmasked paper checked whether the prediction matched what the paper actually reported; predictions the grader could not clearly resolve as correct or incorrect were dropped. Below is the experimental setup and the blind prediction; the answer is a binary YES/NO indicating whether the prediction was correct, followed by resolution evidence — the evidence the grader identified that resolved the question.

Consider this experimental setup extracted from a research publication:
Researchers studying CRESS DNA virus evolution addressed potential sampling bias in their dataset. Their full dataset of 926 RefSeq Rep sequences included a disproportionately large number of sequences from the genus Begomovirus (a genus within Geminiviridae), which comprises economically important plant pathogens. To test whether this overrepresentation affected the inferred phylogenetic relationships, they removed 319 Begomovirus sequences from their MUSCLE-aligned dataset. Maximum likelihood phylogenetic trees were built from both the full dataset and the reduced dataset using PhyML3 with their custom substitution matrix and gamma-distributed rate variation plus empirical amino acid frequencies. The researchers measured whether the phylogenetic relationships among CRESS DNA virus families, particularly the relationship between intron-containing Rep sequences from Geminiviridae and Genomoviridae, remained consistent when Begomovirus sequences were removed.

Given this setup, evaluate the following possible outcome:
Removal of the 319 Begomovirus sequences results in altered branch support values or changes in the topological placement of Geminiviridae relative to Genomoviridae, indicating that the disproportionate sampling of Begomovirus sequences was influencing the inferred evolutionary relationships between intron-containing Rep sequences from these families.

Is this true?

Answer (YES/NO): YES